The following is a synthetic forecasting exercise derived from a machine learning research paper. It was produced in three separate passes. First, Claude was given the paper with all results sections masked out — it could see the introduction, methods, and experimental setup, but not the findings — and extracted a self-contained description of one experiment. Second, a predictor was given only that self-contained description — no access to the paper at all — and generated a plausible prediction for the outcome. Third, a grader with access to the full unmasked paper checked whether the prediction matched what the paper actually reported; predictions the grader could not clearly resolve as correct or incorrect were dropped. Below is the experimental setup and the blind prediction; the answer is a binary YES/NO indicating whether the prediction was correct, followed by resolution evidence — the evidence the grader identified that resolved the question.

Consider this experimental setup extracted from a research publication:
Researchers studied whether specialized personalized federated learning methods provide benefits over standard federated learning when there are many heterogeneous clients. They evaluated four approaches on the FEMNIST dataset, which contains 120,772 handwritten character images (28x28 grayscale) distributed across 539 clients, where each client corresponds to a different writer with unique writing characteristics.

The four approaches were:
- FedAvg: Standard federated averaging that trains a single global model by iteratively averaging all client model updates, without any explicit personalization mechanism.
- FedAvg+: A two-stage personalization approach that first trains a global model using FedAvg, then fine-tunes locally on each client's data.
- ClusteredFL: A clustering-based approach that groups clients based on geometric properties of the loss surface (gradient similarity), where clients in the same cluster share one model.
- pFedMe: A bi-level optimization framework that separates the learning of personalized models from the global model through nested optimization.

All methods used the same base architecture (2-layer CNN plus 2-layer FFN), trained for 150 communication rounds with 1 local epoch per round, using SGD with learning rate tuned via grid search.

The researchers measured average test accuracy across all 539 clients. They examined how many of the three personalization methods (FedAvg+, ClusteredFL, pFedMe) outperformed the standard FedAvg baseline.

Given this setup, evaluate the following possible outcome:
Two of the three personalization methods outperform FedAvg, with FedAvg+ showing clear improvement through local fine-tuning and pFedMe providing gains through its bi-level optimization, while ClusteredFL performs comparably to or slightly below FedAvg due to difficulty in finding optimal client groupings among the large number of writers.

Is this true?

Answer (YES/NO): NO